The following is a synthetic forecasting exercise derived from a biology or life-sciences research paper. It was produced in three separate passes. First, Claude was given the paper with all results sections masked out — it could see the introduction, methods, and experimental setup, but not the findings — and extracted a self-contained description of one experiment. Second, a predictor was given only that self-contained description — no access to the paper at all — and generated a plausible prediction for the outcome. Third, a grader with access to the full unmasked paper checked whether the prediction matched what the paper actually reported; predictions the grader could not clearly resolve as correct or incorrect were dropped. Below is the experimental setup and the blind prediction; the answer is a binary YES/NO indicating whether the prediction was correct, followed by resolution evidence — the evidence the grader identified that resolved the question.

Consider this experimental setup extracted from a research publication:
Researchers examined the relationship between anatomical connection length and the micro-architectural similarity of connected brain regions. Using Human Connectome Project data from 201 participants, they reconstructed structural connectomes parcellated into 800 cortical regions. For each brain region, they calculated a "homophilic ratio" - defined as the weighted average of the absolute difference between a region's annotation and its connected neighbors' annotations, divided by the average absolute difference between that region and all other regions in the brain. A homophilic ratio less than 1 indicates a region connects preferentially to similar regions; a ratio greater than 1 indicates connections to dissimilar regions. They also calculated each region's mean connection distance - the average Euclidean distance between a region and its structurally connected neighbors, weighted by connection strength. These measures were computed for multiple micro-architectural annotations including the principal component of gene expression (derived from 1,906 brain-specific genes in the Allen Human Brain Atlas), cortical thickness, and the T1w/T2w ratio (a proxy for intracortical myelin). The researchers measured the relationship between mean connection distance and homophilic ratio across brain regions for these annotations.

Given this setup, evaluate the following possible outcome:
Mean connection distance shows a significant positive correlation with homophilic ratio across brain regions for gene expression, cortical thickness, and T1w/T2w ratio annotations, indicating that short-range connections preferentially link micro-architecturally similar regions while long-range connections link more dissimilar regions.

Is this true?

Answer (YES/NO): YES